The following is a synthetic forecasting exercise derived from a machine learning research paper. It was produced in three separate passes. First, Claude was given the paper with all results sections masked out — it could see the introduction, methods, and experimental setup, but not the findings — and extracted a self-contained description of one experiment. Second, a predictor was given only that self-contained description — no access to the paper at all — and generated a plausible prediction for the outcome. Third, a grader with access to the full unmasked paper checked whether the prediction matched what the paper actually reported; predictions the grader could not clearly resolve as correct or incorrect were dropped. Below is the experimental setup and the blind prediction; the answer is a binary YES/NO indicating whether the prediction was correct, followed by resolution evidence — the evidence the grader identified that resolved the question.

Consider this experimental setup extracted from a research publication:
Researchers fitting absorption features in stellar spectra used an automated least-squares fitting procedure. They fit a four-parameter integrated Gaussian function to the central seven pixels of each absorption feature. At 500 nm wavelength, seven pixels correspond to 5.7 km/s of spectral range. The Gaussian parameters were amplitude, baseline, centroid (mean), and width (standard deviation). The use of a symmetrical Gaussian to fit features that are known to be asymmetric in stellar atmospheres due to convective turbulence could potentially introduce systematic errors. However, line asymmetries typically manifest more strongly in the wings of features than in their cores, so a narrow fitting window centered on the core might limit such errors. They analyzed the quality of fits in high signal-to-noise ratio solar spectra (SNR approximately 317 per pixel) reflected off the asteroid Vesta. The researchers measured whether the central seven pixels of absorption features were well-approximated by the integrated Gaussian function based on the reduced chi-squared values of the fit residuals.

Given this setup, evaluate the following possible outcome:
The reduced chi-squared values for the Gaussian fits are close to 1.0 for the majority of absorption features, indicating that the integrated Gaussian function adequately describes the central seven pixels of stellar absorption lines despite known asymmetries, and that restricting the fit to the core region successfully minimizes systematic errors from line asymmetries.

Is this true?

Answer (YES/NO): YES